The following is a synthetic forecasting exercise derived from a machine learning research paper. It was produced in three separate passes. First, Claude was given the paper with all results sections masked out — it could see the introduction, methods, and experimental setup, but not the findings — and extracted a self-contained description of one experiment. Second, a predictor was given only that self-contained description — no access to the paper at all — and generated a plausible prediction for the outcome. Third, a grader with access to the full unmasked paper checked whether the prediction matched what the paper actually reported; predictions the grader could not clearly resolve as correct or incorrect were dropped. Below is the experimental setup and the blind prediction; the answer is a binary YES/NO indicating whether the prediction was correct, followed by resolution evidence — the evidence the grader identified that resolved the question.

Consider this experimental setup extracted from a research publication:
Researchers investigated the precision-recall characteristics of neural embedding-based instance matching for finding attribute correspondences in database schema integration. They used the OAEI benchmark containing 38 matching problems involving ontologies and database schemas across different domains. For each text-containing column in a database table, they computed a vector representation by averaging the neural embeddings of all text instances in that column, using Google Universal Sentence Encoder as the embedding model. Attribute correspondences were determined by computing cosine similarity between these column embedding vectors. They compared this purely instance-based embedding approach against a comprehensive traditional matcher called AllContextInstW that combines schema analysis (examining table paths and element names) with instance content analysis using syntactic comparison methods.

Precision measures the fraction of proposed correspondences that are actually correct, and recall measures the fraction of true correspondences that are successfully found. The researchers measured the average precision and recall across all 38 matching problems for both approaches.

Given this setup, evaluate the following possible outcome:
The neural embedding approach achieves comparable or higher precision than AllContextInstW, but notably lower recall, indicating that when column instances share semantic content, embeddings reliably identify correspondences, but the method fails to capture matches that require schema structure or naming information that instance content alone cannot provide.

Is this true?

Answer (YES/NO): YES